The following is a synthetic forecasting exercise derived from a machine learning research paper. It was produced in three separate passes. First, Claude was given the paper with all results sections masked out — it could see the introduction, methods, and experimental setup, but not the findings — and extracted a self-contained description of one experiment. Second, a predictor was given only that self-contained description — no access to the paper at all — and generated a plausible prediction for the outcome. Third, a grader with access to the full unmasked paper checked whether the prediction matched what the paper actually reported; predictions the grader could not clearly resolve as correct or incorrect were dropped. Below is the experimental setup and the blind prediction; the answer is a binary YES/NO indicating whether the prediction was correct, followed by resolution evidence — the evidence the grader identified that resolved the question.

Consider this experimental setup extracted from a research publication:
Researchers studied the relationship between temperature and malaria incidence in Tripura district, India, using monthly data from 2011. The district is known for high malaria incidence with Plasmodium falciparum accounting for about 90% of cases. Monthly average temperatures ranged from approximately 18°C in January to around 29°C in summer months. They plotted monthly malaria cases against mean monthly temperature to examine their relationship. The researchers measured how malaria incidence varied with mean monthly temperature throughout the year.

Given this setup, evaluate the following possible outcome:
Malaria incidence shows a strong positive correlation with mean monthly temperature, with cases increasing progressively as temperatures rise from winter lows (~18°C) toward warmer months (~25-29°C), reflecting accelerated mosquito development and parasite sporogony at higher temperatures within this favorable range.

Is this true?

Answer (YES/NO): YES